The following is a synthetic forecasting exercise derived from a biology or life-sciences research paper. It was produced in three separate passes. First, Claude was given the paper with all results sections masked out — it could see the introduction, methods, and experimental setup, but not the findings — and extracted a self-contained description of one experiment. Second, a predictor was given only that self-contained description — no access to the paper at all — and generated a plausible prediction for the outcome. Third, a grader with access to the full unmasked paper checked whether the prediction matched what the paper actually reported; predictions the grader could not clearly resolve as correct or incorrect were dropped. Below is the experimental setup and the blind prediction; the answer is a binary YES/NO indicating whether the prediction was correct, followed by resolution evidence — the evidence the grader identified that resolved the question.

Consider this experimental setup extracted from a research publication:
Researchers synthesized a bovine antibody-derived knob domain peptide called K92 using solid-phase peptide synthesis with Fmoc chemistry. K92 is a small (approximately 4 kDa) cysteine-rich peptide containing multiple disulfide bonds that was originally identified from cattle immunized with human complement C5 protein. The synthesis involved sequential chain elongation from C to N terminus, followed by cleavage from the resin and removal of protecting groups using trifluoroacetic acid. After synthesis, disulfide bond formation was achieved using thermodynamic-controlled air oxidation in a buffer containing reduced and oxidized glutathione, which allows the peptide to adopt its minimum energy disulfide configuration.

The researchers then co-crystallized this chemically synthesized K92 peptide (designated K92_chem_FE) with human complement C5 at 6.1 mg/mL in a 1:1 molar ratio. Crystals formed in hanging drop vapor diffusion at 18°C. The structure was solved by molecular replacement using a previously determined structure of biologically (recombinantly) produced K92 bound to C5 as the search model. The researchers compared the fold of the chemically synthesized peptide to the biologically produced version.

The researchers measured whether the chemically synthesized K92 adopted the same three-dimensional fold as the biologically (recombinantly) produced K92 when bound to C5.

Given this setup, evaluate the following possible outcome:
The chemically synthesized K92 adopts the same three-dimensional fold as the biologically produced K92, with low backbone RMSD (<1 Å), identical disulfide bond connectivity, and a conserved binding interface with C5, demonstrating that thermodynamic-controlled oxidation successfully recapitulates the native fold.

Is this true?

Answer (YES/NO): YES